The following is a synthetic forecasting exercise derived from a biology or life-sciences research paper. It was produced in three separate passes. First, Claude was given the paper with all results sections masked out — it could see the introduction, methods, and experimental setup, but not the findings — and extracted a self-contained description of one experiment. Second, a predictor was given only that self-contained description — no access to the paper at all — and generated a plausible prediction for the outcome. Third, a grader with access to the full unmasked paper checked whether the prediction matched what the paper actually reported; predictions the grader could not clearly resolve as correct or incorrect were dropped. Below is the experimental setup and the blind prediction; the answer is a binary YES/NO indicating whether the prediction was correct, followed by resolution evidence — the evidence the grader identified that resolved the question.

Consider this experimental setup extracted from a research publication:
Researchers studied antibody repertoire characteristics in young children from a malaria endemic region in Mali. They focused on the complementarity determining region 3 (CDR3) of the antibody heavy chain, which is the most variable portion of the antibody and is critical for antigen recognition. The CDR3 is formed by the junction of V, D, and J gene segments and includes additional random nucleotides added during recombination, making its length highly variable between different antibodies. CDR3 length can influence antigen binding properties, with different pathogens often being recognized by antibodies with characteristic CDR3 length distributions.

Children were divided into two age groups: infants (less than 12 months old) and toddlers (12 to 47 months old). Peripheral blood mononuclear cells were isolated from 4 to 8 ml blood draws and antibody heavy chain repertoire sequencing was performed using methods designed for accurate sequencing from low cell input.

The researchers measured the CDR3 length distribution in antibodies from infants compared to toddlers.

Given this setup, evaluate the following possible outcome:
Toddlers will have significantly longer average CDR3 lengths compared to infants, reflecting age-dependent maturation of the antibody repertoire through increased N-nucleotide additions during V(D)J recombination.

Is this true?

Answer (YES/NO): NO